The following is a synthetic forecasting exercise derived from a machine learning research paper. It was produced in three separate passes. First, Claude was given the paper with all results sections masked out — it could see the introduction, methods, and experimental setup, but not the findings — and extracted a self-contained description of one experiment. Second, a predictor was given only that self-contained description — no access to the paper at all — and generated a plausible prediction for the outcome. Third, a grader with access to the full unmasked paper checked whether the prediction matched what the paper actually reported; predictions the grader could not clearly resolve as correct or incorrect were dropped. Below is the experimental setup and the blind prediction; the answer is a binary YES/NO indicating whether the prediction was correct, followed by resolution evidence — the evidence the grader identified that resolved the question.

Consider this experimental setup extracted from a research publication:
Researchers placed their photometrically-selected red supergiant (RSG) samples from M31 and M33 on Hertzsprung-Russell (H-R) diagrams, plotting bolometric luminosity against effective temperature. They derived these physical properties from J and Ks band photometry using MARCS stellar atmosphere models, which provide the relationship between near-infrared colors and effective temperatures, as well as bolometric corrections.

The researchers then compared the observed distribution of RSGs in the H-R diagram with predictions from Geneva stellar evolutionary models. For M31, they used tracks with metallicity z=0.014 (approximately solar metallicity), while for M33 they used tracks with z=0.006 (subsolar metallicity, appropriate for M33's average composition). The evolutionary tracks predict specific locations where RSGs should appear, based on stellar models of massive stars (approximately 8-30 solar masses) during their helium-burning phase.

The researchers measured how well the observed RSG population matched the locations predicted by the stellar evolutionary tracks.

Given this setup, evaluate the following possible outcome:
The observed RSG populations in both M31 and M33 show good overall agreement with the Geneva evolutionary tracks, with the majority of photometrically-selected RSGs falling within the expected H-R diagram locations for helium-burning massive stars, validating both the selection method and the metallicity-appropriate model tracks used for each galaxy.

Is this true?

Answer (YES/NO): YES